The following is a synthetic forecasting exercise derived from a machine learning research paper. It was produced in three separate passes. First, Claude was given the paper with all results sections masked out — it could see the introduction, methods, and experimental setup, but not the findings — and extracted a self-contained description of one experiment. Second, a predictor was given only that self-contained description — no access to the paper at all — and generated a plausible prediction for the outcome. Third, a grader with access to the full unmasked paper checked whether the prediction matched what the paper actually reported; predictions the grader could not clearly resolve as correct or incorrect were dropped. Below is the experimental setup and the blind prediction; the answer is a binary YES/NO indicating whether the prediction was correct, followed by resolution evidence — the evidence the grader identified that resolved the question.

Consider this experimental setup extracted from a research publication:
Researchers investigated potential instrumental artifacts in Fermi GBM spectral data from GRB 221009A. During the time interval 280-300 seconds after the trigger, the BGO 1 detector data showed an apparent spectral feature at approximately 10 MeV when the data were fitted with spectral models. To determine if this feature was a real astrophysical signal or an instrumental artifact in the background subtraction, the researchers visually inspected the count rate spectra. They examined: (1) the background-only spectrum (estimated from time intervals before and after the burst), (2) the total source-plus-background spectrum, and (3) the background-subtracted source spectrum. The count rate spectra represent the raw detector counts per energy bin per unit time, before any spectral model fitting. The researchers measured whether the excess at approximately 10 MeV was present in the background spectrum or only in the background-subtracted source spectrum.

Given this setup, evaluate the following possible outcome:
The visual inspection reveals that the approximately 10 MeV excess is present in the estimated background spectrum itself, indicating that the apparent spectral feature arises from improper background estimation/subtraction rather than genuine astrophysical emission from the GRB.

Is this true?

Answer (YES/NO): NO